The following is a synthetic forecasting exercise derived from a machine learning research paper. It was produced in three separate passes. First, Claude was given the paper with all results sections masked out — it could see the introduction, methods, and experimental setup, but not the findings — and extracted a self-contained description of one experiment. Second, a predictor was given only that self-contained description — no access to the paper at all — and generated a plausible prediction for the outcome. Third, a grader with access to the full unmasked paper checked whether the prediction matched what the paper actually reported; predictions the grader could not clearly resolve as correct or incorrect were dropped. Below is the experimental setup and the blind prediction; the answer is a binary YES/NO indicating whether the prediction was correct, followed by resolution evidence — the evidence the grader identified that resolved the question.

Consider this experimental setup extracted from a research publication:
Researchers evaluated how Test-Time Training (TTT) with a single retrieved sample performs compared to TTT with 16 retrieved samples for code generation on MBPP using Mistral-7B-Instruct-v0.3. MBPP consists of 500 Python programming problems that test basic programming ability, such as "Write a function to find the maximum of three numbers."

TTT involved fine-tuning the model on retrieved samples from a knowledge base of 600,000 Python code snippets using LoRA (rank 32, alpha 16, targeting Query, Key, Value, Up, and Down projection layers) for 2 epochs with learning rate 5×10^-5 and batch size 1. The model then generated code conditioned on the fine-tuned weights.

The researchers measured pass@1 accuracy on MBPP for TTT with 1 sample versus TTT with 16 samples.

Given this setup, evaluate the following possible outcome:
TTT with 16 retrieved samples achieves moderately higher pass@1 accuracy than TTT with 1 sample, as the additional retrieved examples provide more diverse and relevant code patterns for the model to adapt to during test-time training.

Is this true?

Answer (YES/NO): NO